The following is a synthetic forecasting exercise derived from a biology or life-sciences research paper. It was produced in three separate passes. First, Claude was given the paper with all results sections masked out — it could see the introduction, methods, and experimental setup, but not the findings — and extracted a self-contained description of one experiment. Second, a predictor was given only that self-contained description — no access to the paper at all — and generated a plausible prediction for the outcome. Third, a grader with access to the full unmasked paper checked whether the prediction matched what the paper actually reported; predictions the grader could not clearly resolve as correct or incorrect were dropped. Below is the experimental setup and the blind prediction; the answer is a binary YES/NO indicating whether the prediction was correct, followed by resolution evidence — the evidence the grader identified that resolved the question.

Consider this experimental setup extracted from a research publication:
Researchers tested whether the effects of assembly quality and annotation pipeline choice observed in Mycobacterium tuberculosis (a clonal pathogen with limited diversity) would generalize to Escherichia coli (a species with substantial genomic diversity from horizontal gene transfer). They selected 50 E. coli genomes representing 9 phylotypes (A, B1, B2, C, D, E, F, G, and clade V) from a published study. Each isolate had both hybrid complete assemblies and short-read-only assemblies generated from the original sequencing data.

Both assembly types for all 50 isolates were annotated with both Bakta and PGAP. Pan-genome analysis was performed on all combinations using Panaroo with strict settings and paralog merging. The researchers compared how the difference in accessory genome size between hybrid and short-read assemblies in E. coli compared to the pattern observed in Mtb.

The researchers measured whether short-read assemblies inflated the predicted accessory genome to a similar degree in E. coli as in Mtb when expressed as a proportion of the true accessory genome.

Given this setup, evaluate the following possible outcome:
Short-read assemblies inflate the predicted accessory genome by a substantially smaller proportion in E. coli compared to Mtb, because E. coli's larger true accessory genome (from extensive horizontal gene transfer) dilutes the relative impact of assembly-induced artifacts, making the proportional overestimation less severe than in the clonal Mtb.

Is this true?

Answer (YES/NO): YES